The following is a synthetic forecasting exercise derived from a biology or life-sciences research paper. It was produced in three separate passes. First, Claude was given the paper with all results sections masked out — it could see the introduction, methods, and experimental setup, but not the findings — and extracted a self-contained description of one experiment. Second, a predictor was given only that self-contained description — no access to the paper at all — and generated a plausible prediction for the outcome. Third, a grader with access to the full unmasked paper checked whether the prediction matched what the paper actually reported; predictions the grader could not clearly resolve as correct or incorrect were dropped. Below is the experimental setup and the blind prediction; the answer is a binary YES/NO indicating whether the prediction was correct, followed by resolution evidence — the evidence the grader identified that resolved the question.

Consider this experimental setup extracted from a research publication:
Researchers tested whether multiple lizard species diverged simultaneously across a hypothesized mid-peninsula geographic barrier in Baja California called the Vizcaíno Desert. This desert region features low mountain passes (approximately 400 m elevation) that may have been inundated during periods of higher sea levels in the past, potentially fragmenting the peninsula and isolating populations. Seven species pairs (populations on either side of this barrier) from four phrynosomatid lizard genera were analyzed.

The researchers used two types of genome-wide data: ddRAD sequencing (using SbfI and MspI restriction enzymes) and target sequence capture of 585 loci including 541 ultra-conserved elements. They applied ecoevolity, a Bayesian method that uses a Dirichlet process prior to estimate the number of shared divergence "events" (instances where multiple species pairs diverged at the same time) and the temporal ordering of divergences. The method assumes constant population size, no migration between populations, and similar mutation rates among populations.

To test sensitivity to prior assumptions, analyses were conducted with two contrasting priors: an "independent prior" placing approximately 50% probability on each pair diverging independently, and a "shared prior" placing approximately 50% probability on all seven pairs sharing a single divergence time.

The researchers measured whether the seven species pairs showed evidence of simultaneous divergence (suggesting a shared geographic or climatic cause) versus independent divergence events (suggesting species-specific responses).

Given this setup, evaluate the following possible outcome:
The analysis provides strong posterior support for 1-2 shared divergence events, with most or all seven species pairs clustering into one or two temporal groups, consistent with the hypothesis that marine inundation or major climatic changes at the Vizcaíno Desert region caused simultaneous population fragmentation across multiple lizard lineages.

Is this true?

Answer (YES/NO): NO